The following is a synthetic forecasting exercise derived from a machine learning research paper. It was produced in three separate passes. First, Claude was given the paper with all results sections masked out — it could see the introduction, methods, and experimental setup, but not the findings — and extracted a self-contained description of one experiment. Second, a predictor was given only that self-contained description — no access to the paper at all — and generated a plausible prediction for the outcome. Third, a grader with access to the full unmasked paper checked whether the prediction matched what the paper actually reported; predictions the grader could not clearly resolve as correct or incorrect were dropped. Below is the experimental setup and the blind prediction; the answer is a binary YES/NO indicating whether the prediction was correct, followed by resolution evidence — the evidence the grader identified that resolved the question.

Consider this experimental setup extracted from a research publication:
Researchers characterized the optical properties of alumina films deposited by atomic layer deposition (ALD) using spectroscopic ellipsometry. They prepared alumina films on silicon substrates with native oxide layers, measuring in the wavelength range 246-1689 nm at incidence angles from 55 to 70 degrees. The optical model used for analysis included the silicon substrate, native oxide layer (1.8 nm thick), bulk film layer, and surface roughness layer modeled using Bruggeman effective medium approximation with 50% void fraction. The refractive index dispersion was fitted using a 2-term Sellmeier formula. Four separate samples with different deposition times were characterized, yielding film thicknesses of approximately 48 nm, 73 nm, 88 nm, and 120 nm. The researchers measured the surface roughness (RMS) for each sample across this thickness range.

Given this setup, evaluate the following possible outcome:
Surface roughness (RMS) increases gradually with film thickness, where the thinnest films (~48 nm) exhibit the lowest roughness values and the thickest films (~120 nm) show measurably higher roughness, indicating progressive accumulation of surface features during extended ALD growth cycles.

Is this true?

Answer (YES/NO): NO